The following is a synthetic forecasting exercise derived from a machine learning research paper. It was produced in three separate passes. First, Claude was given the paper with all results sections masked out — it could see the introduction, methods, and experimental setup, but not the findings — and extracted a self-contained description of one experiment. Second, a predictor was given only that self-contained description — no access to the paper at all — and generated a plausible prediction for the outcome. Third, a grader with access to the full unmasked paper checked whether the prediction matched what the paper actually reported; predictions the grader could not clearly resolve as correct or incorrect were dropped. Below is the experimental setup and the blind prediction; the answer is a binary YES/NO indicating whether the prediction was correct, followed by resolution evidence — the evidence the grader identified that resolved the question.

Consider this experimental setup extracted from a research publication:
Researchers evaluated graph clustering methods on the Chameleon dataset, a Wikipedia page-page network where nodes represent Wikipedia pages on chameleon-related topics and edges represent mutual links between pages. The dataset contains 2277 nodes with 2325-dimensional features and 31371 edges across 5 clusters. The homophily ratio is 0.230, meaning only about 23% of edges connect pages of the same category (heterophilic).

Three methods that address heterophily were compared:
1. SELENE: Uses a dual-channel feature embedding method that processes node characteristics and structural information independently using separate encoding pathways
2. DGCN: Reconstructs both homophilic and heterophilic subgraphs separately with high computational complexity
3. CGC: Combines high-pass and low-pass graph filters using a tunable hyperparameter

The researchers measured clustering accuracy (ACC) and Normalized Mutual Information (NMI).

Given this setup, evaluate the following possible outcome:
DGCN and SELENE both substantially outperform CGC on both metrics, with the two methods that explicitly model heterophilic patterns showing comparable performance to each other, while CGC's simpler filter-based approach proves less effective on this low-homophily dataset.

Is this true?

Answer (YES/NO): NO